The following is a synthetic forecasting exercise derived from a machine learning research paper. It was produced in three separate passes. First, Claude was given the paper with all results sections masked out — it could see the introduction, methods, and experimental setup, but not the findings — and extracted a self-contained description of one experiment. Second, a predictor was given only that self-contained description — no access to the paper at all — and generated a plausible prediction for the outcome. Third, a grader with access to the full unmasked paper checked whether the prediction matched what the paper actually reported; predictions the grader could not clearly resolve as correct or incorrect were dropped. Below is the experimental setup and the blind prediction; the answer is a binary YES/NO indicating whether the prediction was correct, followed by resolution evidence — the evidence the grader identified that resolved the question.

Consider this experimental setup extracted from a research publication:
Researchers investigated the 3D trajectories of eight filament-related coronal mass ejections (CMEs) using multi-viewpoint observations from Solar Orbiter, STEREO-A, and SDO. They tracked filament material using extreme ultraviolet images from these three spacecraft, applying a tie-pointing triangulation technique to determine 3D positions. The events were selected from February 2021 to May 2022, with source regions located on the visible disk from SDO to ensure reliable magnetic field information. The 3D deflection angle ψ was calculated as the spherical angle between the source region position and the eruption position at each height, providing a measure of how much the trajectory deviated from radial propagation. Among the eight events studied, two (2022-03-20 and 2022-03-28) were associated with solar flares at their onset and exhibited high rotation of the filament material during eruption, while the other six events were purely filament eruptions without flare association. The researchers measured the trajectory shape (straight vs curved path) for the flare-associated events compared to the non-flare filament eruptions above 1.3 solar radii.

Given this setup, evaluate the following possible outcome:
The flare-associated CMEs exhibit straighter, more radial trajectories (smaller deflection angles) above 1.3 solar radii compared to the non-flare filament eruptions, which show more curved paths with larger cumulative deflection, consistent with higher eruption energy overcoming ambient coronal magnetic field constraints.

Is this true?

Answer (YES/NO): NO